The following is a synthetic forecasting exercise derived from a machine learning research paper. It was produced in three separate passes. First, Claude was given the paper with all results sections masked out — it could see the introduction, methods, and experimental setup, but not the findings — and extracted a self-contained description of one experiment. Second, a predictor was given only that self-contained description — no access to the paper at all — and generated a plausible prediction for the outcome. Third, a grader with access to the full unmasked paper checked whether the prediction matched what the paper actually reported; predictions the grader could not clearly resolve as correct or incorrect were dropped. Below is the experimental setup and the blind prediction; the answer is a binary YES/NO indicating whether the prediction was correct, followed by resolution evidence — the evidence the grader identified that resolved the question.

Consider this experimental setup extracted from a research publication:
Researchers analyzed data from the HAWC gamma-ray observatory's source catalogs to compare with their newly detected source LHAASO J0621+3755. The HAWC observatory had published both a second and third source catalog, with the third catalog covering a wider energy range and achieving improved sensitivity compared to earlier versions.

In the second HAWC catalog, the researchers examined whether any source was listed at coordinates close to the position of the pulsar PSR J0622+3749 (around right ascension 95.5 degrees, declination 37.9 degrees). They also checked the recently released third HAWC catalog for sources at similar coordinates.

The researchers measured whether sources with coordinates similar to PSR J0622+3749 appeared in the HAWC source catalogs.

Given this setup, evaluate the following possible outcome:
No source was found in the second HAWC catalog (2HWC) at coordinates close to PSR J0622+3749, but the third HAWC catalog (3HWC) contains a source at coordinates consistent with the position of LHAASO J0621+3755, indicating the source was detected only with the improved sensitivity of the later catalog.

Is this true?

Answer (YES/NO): YES